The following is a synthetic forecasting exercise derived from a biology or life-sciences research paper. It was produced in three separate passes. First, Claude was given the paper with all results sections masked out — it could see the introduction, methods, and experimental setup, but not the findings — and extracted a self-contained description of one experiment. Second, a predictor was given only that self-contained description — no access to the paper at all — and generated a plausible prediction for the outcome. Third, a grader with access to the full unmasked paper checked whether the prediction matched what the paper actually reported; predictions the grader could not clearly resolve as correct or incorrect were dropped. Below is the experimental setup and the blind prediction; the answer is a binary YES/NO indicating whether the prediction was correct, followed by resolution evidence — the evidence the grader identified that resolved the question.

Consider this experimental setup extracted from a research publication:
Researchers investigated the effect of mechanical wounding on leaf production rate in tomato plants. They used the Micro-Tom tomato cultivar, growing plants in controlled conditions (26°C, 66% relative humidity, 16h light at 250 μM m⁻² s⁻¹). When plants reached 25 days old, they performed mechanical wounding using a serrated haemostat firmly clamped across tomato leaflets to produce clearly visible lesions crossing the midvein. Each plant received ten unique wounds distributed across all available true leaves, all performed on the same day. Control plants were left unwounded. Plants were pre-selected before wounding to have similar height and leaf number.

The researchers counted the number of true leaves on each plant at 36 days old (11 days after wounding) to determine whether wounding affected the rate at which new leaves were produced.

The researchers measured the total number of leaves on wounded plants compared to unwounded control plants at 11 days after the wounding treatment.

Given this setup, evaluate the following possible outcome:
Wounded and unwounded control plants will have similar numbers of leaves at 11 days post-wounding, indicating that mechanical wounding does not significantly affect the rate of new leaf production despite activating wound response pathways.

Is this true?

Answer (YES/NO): NO